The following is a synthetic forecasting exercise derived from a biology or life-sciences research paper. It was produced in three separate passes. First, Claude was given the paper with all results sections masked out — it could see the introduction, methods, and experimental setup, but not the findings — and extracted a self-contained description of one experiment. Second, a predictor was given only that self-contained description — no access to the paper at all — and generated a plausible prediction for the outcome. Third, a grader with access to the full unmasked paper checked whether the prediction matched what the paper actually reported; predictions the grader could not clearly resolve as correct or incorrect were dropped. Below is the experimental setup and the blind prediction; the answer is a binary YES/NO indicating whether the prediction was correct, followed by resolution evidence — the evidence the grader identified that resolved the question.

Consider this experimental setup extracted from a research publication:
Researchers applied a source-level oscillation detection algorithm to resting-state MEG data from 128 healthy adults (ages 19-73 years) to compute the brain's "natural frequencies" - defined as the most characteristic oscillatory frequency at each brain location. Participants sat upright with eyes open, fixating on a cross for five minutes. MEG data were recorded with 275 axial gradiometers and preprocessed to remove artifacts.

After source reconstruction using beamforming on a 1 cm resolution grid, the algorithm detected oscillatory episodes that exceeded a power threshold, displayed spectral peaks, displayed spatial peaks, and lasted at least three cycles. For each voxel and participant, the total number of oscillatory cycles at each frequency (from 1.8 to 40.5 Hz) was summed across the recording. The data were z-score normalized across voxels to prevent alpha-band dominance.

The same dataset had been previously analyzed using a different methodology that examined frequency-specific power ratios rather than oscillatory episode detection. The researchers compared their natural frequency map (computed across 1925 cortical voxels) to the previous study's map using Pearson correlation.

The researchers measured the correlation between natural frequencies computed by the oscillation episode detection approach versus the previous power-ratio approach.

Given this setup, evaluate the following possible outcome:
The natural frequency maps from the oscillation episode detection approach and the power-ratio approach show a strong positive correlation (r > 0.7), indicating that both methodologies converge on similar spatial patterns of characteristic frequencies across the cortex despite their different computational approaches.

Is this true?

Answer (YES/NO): NO